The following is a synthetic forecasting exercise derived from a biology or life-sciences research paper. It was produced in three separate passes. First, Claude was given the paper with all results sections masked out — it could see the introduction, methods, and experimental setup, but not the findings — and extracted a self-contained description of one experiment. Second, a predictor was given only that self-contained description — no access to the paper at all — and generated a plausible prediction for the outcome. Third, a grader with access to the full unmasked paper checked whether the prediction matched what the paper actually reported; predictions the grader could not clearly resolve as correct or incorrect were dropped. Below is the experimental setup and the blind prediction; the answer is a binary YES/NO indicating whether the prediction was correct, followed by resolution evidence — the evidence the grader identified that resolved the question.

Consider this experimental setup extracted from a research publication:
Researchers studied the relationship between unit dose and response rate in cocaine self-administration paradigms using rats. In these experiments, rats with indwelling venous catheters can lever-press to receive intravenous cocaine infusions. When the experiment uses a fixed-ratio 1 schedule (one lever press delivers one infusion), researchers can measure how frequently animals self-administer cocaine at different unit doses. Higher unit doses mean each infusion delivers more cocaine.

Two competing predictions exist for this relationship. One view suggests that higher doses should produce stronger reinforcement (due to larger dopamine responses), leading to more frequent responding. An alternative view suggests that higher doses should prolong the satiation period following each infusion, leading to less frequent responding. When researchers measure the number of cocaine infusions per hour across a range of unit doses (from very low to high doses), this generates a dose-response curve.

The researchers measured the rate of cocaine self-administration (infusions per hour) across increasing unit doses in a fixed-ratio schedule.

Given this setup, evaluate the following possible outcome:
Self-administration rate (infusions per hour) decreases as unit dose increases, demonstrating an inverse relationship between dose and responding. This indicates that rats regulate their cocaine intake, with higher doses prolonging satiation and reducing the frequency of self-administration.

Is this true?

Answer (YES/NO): YES